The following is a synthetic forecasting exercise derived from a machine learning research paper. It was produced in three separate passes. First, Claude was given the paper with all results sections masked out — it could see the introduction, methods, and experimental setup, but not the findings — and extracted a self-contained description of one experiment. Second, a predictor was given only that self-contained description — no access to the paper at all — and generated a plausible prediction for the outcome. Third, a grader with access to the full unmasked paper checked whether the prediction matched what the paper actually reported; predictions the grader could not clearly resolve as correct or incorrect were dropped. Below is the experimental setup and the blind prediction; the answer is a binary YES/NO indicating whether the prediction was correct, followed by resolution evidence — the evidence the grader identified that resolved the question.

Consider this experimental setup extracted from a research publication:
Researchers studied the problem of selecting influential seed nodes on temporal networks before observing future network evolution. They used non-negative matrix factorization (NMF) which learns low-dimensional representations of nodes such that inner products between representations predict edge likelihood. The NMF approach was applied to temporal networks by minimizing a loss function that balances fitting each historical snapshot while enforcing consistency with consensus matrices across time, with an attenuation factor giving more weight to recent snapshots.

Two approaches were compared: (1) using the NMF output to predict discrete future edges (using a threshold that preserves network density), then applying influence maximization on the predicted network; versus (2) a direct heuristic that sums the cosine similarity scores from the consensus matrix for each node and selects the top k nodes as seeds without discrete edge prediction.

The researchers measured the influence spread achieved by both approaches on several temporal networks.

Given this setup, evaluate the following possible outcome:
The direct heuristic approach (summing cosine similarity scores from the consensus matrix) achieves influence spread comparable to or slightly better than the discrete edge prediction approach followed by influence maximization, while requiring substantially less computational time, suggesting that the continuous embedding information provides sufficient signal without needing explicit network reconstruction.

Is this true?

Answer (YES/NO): NO